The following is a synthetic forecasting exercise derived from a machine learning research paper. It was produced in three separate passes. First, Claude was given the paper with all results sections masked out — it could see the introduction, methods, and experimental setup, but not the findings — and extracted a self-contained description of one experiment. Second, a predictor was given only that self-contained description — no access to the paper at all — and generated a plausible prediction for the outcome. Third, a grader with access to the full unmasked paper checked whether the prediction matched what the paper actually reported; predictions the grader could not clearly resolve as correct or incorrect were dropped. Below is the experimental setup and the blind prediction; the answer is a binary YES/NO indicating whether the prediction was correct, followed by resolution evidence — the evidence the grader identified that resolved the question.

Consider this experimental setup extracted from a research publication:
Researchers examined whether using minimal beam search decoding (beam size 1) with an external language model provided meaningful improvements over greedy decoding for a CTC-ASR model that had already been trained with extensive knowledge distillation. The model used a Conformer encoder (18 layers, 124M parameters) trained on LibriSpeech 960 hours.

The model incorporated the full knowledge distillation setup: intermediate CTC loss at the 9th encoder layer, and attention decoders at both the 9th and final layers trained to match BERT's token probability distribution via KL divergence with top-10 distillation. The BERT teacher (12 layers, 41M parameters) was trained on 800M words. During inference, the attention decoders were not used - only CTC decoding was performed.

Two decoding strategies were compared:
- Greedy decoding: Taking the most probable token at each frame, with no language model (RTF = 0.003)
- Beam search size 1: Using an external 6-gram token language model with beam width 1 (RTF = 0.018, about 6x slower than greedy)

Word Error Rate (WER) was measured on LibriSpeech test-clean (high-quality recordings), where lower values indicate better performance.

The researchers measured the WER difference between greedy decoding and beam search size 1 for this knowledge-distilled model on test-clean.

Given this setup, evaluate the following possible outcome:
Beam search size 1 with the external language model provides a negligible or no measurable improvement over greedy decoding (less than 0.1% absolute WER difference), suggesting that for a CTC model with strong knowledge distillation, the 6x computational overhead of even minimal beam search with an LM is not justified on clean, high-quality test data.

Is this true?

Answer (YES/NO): NO